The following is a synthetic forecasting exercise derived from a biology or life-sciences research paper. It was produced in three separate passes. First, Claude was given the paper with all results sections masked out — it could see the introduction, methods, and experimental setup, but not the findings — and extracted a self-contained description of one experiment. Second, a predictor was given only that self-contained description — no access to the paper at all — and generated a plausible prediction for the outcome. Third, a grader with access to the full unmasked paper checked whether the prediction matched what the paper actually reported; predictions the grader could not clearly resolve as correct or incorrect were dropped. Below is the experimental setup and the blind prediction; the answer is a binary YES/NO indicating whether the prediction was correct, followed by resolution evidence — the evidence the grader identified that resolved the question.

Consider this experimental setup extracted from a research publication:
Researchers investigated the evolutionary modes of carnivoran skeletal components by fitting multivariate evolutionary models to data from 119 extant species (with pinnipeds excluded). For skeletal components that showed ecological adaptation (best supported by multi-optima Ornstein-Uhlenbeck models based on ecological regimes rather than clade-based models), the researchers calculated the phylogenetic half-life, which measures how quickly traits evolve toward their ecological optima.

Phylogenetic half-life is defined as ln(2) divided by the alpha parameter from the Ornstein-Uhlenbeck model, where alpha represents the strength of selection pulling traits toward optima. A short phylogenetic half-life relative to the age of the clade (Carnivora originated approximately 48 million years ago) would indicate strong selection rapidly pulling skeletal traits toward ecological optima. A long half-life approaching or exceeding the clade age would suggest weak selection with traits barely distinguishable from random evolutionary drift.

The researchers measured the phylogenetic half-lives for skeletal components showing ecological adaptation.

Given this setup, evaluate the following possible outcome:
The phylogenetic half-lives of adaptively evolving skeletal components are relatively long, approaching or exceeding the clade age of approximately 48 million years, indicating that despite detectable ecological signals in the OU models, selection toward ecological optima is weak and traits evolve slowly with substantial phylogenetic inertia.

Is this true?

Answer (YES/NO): NO